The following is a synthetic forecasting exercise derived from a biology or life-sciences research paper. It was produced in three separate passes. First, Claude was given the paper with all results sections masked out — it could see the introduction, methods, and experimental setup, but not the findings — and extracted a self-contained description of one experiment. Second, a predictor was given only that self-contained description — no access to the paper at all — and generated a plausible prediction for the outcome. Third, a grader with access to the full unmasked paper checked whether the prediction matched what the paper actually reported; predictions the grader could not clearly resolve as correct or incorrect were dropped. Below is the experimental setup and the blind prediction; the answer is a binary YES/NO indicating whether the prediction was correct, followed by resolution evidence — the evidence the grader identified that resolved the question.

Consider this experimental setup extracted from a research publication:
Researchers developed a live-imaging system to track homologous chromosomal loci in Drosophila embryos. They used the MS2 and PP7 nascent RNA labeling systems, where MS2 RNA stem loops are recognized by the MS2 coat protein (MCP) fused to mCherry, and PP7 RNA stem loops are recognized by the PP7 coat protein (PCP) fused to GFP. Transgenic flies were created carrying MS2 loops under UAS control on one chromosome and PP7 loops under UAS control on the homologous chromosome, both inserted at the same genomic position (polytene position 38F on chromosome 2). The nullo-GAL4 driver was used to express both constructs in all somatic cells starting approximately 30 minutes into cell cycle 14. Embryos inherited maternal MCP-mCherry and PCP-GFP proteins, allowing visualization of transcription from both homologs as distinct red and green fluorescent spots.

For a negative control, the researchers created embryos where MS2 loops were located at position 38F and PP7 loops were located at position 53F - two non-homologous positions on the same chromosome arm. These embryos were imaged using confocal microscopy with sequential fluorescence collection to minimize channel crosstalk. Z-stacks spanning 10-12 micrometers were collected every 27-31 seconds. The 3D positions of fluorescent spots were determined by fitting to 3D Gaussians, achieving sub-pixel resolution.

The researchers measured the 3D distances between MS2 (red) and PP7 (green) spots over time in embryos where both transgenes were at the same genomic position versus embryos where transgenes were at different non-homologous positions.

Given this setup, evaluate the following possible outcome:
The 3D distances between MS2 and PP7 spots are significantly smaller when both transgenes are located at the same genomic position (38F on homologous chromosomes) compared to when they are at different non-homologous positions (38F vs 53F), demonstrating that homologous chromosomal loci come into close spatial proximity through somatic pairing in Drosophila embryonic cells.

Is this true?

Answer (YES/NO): YES